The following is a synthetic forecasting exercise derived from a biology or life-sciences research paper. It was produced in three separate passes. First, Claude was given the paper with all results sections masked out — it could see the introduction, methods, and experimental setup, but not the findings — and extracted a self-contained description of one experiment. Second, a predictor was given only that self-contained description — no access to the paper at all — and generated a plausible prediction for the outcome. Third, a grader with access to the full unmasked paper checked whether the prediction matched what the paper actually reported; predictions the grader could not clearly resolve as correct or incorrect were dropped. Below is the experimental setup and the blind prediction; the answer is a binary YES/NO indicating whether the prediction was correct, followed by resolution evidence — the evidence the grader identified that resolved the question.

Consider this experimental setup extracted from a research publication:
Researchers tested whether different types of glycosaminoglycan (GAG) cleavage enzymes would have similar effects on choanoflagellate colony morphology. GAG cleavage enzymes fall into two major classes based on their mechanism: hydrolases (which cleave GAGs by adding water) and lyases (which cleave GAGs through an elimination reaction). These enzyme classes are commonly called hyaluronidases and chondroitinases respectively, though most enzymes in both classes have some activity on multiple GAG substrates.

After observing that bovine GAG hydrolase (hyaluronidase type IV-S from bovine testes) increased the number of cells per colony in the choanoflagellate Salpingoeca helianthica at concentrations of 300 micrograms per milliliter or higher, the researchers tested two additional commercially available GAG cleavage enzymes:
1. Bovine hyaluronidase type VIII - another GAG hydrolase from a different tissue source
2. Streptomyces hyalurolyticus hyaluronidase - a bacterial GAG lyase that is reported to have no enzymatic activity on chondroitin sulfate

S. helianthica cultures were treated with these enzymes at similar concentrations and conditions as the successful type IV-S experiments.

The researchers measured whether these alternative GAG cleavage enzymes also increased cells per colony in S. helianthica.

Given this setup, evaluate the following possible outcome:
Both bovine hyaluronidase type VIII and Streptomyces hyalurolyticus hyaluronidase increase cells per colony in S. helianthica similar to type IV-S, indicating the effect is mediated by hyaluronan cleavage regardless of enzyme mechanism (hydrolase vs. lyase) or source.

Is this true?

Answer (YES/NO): NO